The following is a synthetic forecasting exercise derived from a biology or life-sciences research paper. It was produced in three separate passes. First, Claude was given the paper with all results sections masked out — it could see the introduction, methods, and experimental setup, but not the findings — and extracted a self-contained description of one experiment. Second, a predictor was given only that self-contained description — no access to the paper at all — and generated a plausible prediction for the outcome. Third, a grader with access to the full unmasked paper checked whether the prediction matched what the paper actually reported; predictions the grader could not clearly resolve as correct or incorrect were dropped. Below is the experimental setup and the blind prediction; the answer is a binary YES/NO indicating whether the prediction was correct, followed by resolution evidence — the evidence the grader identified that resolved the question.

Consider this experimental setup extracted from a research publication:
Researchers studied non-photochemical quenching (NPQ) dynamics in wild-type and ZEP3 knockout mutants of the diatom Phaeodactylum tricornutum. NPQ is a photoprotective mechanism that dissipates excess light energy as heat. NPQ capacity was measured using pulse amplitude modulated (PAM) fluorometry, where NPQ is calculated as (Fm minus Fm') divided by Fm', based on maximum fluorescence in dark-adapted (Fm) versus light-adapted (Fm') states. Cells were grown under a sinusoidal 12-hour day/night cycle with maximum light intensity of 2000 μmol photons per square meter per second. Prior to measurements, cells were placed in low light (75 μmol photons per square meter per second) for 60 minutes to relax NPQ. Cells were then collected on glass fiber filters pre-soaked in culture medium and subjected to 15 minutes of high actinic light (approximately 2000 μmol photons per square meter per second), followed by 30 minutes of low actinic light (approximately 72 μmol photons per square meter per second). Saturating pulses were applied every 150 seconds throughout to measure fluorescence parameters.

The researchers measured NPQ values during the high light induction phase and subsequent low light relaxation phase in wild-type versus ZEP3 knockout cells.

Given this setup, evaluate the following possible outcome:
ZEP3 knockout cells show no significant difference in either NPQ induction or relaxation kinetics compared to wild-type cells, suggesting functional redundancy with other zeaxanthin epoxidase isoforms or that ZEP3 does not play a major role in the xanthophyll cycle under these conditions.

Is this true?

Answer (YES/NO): NO